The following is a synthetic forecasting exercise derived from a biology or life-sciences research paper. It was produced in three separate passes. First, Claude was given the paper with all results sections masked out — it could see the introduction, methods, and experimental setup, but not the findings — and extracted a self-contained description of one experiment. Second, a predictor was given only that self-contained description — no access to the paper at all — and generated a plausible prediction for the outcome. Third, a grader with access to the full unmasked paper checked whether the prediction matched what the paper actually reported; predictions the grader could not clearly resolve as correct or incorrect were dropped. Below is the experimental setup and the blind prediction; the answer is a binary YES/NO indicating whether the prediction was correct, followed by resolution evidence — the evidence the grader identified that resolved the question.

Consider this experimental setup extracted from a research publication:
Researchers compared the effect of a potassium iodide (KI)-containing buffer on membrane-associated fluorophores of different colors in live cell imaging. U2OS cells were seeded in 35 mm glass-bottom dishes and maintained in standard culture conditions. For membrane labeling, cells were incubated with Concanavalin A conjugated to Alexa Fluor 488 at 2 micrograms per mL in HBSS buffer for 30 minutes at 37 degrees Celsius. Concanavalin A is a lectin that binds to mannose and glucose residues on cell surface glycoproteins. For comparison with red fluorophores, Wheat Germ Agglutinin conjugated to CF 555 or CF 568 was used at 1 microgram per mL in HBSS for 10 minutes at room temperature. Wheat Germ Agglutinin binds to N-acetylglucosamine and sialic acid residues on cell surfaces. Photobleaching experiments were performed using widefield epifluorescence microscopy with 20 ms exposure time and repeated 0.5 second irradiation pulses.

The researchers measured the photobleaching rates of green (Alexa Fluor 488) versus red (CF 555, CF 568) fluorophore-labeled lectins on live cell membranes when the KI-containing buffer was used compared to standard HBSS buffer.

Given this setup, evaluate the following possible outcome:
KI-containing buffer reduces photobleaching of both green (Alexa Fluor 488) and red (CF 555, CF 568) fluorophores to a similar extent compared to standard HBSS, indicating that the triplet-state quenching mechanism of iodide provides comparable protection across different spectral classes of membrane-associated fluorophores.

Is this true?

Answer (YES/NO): NO